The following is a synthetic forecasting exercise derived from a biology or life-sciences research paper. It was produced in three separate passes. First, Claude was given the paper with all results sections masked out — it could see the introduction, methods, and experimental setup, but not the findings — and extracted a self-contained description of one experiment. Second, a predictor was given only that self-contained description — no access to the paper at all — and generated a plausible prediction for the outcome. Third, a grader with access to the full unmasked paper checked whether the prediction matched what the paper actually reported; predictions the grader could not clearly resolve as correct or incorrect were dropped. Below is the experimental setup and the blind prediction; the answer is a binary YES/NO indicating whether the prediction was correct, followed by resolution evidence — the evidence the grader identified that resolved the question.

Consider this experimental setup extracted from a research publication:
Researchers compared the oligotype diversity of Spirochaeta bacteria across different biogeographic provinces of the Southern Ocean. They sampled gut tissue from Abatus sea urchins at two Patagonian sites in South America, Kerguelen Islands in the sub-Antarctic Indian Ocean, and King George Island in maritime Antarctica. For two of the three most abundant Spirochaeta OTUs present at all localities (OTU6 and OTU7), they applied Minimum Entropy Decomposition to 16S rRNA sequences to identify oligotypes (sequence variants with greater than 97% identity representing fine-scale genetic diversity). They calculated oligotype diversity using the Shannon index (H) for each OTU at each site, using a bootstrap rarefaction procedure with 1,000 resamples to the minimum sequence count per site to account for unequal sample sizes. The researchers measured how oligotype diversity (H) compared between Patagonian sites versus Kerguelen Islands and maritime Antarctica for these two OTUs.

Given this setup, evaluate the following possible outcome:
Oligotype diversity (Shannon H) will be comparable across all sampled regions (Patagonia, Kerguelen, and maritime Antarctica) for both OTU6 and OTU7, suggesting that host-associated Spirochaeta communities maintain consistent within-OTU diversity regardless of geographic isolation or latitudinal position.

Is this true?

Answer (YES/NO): NO